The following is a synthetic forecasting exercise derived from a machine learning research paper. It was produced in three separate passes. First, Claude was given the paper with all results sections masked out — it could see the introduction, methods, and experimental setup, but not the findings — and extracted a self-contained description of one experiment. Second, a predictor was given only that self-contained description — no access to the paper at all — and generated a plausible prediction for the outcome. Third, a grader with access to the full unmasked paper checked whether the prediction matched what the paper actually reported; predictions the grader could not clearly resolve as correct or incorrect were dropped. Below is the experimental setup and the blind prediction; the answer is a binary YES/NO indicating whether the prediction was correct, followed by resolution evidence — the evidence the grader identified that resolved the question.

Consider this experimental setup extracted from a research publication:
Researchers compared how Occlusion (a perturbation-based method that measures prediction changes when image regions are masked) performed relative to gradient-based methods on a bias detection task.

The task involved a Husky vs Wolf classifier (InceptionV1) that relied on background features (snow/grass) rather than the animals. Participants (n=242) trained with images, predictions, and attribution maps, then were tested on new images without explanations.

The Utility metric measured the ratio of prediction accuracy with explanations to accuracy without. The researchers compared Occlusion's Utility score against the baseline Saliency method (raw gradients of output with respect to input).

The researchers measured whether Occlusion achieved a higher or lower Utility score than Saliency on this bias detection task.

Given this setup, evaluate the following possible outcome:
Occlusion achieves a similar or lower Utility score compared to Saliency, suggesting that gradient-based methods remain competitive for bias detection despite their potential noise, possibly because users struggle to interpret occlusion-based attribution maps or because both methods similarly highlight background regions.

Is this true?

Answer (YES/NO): NO